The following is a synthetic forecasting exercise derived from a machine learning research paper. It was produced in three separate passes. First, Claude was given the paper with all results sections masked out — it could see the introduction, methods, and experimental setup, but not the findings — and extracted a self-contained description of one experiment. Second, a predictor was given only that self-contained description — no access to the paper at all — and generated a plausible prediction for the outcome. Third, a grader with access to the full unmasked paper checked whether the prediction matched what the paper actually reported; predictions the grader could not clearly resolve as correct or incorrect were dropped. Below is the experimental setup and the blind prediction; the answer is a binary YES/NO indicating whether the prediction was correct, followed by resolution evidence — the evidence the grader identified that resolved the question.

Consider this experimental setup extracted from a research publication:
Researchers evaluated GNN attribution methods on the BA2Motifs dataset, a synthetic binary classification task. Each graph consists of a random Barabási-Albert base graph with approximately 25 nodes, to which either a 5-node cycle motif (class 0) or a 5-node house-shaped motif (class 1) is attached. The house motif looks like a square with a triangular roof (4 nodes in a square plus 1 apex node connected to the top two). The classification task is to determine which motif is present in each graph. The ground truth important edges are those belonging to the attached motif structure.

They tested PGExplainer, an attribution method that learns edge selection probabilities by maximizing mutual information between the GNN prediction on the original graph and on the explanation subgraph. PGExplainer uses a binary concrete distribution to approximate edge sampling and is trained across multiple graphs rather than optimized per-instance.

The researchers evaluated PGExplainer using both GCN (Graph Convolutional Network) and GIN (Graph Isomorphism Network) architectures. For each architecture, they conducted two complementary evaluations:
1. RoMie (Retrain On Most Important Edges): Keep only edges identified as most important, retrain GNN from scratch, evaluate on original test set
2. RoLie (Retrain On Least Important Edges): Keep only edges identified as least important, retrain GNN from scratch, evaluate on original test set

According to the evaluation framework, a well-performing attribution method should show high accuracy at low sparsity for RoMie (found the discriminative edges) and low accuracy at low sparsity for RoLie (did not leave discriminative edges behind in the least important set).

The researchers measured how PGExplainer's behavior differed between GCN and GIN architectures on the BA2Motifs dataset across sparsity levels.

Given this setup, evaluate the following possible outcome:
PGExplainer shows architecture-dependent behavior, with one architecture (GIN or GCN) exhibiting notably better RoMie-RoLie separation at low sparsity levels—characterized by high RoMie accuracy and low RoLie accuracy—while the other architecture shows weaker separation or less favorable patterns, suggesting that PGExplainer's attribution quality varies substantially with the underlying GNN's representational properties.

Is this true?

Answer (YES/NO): YES